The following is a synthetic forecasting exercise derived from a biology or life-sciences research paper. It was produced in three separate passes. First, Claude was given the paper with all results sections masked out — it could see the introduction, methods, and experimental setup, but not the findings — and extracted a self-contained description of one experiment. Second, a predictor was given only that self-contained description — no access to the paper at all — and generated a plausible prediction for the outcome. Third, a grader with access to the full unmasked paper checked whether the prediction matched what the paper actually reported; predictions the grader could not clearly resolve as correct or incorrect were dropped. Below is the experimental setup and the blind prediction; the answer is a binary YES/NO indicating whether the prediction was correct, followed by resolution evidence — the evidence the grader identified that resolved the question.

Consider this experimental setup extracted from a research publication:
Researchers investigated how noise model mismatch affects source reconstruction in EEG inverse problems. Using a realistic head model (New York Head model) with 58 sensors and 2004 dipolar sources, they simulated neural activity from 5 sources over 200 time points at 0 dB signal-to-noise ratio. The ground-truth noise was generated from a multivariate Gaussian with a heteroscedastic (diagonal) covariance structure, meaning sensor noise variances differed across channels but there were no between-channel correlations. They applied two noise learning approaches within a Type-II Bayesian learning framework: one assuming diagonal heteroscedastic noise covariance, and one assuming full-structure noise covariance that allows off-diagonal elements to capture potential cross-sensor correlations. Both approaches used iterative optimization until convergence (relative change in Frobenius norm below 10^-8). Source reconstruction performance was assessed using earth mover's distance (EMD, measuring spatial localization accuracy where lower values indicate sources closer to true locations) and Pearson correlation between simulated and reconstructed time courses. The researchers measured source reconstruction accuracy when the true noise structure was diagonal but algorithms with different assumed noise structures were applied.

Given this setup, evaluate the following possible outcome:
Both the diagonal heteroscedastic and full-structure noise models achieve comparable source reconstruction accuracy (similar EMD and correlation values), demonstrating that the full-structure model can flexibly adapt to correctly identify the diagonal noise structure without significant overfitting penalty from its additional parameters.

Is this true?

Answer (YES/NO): NO